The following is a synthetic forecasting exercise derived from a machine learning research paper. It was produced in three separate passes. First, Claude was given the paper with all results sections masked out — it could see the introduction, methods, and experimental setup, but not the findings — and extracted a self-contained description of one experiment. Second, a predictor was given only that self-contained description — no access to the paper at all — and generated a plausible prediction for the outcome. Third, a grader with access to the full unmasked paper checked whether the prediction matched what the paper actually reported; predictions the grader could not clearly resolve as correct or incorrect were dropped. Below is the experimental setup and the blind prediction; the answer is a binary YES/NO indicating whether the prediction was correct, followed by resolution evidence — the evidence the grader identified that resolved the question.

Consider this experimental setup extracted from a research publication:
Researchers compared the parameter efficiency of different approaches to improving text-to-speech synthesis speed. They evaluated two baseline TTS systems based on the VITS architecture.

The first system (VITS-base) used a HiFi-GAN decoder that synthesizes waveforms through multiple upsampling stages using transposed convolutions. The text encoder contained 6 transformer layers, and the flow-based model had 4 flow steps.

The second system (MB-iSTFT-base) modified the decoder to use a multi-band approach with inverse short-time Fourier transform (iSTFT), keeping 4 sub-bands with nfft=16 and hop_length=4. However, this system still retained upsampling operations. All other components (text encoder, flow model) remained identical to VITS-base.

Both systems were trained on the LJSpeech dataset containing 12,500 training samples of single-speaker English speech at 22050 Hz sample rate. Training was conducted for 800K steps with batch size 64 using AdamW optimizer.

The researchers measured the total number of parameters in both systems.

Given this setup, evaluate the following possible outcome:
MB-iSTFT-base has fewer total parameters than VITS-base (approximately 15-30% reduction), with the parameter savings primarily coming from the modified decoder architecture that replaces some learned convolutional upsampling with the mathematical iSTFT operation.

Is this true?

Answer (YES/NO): NO